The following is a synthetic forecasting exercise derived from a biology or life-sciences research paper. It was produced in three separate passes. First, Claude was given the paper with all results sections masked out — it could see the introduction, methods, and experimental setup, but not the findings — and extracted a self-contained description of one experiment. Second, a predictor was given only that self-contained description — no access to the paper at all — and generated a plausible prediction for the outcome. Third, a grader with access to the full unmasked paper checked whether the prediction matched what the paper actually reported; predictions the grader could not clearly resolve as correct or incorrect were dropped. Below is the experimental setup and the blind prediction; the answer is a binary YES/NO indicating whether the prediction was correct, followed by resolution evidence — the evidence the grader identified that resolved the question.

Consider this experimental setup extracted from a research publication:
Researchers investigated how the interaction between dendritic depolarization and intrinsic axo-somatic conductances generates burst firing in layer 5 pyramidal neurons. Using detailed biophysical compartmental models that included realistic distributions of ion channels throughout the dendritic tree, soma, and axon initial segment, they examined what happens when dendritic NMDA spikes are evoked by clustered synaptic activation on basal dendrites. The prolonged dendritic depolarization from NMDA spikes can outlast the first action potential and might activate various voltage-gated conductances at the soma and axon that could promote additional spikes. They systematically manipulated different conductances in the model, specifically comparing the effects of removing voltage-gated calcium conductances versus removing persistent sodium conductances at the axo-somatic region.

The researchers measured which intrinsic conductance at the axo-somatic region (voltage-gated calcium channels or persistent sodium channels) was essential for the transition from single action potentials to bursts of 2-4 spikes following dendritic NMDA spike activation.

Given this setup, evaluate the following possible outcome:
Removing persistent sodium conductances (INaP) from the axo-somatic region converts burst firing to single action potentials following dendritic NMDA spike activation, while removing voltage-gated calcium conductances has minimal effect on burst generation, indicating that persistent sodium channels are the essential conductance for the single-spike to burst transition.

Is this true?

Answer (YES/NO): YES